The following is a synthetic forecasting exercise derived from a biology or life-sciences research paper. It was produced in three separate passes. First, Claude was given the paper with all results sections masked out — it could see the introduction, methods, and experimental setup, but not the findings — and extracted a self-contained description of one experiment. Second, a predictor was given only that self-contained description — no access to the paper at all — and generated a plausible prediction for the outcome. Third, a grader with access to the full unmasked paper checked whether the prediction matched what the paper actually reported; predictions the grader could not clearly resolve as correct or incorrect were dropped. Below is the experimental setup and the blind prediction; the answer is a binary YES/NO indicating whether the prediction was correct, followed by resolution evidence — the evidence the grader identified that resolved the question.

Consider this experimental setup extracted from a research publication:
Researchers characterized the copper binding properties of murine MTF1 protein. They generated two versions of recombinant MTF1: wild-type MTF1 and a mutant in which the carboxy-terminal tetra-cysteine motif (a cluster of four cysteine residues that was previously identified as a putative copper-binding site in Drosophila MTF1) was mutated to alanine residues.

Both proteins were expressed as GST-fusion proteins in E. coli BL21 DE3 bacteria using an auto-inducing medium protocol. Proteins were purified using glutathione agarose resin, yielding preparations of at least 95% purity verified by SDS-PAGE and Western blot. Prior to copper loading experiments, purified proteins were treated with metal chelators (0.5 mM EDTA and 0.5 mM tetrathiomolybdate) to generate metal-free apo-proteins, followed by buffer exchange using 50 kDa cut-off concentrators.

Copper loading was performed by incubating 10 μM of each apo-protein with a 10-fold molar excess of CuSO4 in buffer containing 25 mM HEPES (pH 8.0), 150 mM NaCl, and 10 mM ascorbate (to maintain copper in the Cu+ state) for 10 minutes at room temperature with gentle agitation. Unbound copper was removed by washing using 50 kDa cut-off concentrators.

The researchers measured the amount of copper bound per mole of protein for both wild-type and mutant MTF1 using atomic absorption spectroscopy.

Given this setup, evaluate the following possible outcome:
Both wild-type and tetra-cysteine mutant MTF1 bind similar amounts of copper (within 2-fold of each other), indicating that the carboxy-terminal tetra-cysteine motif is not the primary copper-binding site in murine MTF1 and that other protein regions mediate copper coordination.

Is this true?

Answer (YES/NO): NO